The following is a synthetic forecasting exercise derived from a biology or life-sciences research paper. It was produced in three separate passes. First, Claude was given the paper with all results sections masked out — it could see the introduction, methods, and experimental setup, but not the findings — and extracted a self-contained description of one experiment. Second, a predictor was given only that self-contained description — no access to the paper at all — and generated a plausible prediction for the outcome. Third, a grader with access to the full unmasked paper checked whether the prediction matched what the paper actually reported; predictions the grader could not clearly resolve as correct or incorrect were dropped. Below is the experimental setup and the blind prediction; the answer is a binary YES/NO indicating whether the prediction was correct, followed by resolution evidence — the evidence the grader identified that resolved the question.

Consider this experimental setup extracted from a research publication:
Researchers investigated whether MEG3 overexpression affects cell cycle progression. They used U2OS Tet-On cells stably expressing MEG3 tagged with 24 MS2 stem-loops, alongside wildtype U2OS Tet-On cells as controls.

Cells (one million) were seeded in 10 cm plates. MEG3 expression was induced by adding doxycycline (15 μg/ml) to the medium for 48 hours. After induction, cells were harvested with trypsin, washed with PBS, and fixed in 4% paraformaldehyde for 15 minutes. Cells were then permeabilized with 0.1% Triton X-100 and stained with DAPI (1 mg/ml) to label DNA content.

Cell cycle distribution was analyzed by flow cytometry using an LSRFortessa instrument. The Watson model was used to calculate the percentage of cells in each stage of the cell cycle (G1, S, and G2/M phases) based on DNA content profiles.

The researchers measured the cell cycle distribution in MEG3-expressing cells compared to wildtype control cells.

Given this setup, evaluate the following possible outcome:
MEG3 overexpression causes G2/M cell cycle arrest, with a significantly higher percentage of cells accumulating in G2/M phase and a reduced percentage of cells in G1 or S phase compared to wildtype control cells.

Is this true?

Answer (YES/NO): NO